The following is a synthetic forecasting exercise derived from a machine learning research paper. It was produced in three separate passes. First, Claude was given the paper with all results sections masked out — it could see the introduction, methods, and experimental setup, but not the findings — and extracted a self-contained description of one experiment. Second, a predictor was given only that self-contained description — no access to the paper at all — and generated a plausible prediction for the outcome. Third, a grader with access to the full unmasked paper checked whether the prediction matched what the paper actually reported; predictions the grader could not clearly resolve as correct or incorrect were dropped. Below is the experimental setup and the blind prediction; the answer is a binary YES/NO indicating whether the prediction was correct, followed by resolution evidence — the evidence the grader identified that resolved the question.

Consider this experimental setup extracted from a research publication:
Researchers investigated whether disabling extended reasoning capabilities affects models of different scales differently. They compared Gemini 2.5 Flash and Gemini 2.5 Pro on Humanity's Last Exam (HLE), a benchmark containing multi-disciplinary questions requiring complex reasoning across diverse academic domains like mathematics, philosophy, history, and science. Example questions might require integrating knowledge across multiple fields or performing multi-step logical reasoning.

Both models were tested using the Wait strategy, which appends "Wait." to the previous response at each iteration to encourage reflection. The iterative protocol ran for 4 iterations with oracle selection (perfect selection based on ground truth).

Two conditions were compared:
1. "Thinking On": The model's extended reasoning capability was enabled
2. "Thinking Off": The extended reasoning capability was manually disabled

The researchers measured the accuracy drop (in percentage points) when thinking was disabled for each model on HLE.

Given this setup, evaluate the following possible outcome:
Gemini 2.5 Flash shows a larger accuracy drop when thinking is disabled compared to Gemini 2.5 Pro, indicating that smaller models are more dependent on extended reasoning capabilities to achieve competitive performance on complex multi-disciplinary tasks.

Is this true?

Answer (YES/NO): YES